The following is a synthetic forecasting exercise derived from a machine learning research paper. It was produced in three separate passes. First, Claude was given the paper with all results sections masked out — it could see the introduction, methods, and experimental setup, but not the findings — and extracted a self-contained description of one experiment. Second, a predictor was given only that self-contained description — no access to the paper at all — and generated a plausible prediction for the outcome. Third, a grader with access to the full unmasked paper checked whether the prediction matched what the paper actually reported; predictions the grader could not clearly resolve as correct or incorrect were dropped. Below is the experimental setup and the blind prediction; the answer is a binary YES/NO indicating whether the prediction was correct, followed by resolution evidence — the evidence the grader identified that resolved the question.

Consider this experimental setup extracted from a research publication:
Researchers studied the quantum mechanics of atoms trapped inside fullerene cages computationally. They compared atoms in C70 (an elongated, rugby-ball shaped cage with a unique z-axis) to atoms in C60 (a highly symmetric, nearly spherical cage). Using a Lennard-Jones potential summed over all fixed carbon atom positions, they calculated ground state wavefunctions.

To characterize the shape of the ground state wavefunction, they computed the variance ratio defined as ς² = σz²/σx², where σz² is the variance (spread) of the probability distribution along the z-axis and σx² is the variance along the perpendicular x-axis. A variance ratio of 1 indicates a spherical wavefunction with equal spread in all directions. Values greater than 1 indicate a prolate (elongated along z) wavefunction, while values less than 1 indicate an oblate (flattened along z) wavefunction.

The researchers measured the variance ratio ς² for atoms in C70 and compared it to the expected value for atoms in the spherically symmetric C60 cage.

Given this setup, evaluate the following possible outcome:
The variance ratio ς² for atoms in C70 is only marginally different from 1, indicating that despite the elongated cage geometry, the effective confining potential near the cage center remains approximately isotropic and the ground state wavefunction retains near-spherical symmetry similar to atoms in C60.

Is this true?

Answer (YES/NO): NO